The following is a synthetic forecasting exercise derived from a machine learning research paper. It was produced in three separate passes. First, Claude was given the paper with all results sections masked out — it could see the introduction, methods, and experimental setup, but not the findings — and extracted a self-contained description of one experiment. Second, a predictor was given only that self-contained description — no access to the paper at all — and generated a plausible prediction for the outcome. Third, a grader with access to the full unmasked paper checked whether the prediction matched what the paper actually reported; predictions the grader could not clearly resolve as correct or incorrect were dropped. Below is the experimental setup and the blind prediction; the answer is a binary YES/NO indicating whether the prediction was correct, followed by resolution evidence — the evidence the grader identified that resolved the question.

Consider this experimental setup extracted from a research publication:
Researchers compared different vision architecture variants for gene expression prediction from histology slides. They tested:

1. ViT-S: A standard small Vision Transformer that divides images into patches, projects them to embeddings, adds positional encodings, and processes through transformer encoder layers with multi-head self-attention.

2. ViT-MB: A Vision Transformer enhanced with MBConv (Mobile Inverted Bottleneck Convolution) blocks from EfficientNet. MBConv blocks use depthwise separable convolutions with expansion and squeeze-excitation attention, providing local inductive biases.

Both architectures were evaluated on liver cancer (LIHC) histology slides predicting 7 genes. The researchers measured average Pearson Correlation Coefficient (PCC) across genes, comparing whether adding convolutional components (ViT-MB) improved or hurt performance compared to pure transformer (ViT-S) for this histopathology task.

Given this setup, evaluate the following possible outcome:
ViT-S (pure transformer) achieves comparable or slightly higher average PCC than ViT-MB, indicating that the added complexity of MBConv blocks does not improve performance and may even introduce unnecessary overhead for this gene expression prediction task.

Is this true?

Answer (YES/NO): NO